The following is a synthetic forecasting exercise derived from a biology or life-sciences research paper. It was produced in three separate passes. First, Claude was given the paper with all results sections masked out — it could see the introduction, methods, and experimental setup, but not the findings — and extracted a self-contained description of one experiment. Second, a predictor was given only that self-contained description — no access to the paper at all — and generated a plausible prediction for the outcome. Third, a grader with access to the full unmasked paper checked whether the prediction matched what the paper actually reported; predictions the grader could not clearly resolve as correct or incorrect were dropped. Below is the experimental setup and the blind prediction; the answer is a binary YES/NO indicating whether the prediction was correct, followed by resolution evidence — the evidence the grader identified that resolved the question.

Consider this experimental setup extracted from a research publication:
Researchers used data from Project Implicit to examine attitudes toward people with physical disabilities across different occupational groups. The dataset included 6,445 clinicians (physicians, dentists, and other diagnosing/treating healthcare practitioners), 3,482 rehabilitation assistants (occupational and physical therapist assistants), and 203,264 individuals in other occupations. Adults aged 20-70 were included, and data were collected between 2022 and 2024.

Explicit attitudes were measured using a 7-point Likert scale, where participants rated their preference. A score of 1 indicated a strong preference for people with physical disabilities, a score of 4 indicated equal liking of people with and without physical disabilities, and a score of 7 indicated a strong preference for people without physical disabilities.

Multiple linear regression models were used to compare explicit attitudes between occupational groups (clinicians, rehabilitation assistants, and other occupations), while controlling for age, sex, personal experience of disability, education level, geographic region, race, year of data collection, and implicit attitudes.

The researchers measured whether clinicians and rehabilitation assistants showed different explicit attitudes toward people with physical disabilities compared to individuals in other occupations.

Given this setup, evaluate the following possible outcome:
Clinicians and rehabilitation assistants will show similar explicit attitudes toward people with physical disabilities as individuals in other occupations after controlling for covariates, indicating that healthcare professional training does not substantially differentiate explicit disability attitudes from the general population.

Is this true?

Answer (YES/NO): NO